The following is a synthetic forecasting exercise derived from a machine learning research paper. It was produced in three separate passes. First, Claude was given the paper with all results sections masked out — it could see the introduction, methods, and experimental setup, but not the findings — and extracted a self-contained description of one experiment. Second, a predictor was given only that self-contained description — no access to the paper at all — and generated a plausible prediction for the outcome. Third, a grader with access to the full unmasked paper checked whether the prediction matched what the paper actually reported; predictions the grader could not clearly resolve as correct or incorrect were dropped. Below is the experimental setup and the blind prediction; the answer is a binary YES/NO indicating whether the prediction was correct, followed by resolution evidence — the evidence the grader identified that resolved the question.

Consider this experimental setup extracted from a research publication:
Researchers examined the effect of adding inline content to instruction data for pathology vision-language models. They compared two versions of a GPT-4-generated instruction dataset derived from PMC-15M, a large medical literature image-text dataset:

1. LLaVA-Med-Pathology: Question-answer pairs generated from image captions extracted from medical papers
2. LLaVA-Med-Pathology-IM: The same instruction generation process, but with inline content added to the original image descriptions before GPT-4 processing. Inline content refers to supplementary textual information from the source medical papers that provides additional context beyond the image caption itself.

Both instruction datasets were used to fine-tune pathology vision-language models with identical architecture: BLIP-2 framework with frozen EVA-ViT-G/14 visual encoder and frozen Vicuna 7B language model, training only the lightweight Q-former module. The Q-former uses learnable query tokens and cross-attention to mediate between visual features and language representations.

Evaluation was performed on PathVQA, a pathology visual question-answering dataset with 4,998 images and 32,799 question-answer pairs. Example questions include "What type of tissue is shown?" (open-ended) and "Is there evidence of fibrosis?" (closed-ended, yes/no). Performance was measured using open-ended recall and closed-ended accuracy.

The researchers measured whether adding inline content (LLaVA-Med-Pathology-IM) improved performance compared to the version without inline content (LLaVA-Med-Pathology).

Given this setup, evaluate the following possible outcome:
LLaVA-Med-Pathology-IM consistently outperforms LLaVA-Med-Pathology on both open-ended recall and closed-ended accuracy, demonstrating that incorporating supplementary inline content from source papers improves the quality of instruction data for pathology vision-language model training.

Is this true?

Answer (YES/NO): NO